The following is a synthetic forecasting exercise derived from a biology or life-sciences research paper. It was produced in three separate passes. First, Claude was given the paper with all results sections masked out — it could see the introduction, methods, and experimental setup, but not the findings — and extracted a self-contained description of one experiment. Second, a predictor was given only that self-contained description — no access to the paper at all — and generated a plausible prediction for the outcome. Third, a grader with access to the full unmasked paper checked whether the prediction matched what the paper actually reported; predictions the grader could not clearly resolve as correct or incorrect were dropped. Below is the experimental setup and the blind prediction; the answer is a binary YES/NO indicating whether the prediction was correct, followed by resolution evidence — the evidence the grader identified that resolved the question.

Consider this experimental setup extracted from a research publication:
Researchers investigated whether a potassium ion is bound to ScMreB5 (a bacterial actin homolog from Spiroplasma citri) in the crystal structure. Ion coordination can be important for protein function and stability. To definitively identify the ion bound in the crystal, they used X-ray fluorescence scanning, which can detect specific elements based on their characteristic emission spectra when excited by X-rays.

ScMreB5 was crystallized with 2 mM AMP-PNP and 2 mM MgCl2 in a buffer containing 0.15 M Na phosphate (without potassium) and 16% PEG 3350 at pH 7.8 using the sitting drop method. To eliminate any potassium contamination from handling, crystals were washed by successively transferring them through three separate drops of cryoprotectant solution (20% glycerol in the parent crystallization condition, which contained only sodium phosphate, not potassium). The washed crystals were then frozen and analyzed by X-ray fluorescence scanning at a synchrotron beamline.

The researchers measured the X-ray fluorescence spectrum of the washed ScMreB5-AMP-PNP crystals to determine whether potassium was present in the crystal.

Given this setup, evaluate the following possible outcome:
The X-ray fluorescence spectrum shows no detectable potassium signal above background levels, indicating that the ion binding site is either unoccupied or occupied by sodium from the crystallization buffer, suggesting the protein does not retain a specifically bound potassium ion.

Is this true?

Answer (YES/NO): NO